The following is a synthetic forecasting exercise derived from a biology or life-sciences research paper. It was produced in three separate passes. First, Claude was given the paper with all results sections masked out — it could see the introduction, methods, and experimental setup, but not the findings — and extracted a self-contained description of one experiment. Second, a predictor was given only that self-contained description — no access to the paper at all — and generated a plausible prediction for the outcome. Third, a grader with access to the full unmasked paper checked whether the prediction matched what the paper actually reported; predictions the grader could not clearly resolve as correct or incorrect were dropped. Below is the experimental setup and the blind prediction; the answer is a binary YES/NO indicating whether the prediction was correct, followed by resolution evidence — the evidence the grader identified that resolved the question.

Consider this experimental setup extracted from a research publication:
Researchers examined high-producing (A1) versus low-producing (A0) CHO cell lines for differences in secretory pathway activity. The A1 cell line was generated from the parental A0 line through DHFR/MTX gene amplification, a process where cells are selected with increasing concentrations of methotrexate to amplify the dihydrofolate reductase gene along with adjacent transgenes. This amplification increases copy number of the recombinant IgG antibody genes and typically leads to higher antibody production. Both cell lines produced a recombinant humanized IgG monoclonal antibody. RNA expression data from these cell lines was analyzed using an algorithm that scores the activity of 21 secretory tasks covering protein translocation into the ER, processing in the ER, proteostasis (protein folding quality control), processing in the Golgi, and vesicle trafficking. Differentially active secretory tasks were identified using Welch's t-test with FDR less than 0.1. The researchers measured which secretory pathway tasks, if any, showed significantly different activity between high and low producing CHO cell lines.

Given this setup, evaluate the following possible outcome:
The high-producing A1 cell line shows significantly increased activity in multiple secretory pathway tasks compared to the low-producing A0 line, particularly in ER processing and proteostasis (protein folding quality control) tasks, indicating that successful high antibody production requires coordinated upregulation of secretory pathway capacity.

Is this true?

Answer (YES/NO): NO